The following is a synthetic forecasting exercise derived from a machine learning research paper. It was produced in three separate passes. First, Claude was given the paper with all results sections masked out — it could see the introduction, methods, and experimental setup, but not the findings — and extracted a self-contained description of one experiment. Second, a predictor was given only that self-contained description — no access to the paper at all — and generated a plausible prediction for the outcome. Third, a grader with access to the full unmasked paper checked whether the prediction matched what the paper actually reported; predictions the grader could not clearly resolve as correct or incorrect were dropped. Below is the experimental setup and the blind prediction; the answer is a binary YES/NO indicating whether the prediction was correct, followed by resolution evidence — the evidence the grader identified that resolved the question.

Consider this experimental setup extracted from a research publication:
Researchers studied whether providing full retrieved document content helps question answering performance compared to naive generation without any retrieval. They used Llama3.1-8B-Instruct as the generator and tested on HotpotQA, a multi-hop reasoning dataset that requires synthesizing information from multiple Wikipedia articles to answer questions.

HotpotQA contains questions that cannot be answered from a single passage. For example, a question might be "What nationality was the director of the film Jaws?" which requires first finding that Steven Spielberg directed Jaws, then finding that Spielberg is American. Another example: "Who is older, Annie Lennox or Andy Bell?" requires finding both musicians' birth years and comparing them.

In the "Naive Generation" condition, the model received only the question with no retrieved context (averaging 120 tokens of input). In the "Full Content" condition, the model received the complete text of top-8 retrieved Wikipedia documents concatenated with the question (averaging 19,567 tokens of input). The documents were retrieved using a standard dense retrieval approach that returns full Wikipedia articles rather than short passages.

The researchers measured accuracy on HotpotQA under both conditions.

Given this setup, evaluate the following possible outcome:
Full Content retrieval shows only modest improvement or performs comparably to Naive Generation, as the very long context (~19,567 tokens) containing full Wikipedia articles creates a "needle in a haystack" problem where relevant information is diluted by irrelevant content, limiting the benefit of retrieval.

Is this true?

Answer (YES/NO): NO